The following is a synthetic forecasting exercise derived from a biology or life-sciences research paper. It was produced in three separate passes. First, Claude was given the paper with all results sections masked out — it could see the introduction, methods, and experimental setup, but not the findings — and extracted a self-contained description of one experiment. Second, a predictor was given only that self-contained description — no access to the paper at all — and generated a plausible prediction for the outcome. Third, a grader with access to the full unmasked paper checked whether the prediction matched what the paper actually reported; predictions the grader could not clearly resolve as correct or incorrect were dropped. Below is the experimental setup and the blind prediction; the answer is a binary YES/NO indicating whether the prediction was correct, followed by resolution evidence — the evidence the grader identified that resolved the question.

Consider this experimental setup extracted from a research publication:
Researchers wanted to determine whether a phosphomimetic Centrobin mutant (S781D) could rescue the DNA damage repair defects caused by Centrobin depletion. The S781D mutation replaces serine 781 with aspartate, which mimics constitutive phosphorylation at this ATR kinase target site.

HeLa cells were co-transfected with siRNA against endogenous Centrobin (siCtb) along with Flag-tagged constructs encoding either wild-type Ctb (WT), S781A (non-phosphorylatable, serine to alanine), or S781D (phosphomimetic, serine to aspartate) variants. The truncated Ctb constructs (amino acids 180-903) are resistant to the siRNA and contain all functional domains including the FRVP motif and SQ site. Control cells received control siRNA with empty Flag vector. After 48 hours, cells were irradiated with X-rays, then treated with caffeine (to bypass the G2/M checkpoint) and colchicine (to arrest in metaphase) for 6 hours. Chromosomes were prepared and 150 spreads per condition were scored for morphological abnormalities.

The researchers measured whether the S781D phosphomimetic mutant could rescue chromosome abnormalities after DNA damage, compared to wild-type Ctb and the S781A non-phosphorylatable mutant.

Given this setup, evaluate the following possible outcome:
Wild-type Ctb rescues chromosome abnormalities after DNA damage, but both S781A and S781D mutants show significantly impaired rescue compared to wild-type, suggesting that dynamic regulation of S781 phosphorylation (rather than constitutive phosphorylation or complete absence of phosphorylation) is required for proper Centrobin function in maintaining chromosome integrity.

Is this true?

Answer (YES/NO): YES